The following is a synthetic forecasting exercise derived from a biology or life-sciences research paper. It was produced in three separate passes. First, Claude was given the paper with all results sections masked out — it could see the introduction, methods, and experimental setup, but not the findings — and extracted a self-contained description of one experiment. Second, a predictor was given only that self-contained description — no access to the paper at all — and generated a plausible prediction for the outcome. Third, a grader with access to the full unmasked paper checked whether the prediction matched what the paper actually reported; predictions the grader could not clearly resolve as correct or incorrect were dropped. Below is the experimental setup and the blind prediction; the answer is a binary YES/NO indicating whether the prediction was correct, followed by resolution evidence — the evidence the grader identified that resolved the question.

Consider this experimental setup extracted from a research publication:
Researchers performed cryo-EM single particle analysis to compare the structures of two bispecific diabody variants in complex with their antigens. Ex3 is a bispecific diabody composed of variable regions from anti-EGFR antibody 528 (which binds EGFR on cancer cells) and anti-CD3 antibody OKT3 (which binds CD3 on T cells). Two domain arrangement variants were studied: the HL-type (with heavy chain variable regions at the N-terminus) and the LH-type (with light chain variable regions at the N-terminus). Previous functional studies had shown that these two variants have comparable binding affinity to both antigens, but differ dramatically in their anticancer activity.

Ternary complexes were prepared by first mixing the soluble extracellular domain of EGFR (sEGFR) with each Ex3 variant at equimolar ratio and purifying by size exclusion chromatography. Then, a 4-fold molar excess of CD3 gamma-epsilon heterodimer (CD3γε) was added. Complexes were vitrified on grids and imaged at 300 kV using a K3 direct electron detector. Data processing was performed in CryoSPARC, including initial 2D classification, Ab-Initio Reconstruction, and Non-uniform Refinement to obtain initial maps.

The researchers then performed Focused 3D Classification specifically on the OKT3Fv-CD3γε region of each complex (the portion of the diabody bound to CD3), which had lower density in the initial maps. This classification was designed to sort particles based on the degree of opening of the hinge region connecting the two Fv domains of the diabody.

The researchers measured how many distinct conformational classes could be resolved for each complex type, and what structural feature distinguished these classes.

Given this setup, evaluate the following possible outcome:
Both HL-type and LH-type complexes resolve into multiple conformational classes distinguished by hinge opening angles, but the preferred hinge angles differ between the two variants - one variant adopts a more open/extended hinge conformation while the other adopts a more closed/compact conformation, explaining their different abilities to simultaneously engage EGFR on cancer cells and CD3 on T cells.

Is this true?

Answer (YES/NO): NO